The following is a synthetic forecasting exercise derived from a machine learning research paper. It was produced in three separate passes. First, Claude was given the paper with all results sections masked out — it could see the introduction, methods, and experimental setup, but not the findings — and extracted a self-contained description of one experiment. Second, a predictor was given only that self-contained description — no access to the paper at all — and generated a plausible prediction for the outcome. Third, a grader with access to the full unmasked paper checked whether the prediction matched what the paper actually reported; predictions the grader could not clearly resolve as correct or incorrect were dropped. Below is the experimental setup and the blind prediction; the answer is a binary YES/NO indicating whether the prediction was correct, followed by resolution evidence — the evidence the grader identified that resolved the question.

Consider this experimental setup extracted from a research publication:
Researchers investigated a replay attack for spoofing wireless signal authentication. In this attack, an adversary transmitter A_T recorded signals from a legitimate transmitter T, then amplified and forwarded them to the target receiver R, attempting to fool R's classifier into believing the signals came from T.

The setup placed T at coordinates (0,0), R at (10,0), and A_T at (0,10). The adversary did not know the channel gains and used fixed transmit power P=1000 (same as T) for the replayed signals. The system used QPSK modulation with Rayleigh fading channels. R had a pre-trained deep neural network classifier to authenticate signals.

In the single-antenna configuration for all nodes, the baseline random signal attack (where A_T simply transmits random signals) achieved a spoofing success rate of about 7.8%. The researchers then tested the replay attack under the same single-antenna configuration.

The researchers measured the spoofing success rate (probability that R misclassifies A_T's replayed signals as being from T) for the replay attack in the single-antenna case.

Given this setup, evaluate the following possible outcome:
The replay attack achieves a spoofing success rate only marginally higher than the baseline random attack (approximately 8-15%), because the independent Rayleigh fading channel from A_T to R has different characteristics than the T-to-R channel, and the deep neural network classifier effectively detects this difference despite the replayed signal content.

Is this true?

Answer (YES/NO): NO